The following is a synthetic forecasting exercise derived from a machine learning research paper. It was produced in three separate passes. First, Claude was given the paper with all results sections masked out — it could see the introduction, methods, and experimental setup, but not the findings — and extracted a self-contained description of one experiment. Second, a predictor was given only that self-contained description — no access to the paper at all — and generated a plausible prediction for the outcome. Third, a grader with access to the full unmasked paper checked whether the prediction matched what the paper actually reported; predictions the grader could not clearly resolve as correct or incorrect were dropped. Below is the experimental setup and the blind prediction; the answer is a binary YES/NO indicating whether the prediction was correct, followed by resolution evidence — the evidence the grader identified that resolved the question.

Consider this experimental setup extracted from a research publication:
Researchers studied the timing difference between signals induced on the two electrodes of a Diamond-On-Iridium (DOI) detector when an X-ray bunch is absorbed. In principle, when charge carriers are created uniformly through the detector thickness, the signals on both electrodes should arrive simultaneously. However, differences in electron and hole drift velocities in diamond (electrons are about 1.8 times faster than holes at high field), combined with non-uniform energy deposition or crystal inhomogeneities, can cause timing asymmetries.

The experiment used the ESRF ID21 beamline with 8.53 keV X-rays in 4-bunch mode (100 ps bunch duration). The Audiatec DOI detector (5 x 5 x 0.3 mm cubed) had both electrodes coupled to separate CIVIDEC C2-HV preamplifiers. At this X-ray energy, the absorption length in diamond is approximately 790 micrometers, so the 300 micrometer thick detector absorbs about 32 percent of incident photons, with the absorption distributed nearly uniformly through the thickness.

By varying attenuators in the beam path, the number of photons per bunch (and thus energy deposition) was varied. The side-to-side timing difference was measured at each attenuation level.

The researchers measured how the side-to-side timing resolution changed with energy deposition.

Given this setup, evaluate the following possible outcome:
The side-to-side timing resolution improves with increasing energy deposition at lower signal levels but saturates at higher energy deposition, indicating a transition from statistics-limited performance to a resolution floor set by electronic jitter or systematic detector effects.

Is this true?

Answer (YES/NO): NO